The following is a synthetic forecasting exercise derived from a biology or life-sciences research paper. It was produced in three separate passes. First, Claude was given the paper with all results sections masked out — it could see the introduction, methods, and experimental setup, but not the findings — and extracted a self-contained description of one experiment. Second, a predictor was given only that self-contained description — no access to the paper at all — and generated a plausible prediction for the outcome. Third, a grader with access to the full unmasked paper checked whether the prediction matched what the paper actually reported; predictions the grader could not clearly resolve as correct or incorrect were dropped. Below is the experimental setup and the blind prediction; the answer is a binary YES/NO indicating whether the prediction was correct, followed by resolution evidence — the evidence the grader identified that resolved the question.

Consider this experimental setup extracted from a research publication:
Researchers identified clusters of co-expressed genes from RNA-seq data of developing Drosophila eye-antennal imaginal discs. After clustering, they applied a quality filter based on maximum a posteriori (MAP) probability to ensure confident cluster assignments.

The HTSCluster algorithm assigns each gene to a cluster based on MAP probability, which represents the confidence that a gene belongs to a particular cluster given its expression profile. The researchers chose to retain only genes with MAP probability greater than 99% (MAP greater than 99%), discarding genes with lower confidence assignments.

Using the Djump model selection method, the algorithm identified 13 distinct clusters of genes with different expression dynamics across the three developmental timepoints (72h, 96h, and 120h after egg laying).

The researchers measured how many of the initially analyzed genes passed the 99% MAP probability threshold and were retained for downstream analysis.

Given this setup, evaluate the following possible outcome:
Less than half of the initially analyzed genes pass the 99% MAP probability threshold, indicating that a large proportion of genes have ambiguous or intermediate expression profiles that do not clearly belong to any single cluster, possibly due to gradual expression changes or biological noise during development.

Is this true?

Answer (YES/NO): NO